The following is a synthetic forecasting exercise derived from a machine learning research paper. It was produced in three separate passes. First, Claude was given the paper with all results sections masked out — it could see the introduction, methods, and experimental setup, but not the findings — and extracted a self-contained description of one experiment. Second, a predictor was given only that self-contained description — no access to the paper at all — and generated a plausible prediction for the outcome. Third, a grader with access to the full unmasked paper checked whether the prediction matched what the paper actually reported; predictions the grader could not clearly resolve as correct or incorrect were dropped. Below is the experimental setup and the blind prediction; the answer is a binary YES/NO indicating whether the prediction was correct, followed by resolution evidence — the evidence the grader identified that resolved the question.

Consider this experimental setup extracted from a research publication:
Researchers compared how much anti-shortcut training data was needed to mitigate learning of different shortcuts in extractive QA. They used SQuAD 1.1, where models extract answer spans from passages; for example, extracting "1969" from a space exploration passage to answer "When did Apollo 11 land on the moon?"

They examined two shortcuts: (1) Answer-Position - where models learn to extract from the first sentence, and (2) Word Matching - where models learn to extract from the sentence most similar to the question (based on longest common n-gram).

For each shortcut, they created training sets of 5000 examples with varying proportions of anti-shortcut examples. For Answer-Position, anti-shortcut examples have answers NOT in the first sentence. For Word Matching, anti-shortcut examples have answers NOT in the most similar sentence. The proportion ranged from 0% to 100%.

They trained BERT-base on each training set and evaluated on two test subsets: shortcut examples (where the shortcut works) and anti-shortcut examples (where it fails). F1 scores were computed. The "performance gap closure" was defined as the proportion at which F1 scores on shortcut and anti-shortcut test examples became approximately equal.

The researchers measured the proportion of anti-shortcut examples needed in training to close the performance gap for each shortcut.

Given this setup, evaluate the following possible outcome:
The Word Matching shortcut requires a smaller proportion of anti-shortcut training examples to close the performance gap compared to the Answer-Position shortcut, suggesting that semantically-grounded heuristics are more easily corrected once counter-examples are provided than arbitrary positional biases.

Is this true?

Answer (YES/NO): NO